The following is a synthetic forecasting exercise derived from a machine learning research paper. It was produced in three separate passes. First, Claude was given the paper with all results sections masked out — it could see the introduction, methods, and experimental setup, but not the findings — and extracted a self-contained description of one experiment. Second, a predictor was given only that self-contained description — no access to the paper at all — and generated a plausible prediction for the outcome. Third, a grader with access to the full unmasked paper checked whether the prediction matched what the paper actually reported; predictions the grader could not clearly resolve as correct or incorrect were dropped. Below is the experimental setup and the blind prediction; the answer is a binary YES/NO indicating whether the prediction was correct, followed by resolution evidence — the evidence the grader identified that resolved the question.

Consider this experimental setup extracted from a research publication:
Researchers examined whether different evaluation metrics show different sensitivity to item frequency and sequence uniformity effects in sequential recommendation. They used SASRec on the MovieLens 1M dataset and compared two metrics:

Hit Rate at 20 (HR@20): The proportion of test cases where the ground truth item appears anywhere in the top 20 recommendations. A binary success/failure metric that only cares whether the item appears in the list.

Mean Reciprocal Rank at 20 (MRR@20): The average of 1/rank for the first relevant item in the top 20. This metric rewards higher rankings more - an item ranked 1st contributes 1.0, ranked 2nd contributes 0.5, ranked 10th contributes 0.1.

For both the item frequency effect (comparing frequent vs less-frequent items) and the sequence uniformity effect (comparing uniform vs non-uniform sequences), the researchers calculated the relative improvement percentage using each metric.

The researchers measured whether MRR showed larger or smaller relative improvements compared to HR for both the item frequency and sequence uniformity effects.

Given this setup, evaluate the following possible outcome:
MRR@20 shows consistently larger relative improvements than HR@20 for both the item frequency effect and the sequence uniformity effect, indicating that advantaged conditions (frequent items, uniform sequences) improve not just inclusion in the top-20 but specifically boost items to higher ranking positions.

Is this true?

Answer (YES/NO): YES